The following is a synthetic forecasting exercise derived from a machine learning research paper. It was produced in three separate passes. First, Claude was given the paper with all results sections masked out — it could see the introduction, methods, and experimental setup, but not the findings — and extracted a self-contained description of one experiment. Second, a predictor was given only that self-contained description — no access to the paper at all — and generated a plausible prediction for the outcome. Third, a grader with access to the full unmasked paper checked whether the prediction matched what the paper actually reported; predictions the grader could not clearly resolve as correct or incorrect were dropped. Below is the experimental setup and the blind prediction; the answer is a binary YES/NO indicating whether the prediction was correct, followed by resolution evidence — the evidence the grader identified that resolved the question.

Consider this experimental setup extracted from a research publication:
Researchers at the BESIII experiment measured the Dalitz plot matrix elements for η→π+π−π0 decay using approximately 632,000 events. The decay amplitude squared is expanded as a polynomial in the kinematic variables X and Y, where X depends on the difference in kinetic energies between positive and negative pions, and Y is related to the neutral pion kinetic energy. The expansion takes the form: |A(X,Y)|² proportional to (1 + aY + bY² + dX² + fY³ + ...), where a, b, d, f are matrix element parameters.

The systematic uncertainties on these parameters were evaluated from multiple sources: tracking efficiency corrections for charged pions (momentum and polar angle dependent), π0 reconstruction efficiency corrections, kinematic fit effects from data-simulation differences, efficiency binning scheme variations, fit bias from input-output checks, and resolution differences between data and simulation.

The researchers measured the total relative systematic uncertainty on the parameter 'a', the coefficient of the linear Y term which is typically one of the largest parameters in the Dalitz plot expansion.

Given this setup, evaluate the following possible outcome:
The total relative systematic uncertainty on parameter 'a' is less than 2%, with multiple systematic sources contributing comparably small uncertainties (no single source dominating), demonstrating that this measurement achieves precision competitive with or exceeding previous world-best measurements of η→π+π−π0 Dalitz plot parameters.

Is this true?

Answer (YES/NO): NO